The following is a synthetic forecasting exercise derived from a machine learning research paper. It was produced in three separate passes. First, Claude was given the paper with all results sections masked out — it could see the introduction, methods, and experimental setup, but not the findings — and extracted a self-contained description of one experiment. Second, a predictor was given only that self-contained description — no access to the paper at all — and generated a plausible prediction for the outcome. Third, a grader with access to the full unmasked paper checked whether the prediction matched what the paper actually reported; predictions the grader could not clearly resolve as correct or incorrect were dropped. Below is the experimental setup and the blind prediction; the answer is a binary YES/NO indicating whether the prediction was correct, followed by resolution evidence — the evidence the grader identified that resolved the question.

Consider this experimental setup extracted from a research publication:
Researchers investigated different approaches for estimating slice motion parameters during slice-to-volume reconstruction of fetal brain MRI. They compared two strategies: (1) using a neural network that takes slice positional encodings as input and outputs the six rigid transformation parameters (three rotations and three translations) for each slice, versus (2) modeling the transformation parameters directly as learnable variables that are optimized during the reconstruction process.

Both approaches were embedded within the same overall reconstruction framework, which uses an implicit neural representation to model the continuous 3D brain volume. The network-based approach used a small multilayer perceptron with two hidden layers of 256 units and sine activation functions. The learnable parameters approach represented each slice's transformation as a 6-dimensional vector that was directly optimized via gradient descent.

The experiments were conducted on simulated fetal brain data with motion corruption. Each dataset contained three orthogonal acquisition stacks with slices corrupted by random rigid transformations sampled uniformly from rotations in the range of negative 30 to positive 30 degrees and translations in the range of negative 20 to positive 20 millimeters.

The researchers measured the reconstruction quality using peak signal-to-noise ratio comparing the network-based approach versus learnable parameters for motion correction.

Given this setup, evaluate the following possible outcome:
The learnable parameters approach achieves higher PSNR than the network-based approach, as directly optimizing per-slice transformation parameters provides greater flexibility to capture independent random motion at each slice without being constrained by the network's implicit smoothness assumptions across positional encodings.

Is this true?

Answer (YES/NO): NO